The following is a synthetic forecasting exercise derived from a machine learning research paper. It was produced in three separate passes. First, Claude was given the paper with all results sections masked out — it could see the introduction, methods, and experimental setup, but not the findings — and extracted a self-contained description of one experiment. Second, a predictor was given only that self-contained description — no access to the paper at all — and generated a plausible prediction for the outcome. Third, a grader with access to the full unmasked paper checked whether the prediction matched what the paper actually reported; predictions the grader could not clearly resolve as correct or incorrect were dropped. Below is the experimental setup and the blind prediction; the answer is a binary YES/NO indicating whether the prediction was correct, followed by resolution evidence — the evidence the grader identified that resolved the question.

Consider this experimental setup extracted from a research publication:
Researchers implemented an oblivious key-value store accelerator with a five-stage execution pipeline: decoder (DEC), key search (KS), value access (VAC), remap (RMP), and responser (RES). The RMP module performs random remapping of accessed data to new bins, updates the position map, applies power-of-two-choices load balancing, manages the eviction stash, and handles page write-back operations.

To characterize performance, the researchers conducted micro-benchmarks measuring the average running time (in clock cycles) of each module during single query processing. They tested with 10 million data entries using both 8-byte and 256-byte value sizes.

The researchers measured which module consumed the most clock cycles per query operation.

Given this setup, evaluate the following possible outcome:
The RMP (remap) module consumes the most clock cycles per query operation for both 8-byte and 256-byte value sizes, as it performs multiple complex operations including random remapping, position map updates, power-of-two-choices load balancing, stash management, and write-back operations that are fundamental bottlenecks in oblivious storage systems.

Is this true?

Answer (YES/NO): YES